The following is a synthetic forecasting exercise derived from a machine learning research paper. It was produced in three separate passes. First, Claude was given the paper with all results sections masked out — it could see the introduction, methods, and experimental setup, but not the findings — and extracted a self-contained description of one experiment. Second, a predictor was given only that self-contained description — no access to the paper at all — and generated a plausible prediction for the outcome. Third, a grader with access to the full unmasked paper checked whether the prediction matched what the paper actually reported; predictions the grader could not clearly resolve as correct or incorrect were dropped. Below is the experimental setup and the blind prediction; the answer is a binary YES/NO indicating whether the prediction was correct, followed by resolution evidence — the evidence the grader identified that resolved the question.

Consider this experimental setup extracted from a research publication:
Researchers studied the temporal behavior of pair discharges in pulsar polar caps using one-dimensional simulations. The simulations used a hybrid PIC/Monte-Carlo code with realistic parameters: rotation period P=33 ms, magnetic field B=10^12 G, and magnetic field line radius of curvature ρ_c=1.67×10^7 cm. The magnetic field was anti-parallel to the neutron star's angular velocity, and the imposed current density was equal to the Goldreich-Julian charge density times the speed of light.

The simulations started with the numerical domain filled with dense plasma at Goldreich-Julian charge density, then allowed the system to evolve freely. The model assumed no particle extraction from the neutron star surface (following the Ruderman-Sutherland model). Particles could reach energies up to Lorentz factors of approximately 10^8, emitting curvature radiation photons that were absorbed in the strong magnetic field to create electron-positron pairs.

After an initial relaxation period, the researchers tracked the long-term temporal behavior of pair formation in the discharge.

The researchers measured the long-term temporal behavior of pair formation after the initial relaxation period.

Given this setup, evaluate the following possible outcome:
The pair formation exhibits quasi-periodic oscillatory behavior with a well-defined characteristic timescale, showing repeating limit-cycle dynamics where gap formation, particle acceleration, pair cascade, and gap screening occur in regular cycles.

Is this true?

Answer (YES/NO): YES